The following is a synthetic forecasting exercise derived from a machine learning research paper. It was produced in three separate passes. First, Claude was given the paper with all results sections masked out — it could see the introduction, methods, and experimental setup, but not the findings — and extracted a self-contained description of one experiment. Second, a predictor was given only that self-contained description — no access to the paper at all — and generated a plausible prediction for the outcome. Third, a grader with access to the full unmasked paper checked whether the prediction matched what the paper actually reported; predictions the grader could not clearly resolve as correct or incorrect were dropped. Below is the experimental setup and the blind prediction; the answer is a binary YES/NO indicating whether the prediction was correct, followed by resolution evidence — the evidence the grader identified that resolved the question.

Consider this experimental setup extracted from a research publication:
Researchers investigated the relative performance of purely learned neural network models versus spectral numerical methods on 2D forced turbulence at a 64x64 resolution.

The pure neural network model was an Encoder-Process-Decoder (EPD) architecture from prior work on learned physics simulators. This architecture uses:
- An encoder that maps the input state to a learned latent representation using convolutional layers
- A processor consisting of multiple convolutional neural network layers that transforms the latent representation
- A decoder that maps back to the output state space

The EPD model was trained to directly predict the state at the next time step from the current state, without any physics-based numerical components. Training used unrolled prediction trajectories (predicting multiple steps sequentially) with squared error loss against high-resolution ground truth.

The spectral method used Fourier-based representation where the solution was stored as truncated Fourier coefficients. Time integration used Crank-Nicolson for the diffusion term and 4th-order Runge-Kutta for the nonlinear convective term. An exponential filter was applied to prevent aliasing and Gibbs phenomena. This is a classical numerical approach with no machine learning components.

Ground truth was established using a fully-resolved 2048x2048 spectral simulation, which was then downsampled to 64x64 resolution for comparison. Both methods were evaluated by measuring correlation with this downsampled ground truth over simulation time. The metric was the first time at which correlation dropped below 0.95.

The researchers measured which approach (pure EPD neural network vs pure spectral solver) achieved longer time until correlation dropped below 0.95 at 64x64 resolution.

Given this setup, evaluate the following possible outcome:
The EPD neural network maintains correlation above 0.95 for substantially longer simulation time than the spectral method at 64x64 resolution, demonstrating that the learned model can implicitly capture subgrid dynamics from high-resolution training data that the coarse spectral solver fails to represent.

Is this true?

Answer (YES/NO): YES